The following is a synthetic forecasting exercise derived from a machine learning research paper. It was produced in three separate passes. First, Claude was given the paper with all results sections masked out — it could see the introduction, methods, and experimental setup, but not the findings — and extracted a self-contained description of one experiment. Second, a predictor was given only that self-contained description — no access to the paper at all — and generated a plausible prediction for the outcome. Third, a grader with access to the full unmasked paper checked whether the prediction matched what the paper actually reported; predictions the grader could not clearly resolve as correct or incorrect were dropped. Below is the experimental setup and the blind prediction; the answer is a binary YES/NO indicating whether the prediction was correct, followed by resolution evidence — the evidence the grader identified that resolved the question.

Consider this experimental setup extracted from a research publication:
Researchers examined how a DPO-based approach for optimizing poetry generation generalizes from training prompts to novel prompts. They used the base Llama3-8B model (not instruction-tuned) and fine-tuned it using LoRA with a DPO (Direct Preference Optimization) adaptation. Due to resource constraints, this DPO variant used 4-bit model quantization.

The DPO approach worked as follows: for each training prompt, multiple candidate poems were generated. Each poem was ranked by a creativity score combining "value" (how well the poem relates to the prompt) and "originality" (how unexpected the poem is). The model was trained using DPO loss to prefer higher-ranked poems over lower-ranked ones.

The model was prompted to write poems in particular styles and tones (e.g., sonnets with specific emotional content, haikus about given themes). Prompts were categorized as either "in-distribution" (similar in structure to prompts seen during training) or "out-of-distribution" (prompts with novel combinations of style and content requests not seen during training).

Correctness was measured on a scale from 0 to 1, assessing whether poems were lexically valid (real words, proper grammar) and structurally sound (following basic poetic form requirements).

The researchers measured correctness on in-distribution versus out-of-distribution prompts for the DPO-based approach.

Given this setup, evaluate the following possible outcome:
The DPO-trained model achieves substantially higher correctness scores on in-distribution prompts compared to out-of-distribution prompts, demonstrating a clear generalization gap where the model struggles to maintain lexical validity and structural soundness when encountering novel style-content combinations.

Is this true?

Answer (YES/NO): NO